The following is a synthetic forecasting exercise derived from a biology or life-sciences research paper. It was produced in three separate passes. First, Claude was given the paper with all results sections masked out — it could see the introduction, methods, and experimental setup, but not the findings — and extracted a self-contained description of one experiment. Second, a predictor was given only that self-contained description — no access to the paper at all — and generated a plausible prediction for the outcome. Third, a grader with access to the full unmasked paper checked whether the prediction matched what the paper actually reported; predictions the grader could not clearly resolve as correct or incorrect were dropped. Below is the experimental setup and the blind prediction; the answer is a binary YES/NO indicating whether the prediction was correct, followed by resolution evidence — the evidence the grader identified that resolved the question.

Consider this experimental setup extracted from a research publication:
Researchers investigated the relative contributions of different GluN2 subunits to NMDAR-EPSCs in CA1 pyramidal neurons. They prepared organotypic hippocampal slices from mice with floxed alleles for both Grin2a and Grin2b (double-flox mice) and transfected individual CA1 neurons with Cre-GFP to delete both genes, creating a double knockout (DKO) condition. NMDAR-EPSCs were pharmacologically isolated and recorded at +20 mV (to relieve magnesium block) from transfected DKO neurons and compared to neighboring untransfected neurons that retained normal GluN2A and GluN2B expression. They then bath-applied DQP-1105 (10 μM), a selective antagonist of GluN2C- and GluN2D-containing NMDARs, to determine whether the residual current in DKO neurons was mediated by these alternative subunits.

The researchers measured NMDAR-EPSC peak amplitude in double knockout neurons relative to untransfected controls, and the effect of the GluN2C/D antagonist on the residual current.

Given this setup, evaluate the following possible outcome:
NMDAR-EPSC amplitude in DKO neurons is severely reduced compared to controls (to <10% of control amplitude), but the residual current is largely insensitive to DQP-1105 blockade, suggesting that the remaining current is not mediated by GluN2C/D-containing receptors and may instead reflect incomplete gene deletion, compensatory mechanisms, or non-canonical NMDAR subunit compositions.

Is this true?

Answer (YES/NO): NO